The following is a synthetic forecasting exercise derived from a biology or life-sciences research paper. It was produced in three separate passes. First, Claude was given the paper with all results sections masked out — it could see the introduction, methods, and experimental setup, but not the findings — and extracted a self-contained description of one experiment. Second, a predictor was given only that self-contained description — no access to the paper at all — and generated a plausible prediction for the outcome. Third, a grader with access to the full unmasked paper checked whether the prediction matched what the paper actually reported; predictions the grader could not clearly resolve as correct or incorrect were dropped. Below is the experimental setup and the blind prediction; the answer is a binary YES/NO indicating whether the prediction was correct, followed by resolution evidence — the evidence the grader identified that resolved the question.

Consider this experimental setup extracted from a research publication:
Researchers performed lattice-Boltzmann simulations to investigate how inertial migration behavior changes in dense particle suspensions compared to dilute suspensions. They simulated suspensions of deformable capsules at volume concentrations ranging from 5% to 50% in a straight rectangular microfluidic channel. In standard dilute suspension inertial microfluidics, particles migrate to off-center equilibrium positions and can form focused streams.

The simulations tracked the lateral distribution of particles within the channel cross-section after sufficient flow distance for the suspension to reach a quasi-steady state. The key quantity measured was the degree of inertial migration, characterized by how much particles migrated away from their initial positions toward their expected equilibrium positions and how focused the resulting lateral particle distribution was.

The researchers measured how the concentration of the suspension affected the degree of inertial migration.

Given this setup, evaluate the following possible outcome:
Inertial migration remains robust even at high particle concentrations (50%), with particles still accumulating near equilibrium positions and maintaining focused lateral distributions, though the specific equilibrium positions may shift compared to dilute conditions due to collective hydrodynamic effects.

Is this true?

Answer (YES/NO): NO